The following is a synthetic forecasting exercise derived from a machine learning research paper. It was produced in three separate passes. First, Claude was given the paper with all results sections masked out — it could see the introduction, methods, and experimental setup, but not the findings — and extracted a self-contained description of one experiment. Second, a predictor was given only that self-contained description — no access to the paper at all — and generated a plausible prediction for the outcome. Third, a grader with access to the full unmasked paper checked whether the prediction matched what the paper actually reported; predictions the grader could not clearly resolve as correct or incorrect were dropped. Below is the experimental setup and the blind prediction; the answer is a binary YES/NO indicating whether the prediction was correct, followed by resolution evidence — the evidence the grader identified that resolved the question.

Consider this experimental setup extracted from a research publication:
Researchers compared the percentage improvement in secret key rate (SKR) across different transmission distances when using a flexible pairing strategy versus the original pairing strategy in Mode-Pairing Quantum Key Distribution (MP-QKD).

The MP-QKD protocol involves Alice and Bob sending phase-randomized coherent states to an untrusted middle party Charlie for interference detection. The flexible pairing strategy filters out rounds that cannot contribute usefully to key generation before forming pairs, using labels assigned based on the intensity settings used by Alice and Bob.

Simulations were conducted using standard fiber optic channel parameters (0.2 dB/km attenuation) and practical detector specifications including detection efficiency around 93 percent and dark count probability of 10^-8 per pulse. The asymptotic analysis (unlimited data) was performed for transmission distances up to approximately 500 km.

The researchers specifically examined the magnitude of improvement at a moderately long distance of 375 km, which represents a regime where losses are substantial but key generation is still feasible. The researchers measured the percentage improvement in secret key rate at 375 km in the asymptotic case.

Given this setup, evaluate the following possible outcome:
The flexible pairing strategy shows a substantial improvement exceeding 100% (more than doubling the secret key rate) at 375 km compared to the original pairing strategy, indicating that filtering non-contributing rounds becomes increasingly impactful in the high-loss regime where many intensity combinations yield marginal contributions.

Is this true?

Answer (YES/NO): NO